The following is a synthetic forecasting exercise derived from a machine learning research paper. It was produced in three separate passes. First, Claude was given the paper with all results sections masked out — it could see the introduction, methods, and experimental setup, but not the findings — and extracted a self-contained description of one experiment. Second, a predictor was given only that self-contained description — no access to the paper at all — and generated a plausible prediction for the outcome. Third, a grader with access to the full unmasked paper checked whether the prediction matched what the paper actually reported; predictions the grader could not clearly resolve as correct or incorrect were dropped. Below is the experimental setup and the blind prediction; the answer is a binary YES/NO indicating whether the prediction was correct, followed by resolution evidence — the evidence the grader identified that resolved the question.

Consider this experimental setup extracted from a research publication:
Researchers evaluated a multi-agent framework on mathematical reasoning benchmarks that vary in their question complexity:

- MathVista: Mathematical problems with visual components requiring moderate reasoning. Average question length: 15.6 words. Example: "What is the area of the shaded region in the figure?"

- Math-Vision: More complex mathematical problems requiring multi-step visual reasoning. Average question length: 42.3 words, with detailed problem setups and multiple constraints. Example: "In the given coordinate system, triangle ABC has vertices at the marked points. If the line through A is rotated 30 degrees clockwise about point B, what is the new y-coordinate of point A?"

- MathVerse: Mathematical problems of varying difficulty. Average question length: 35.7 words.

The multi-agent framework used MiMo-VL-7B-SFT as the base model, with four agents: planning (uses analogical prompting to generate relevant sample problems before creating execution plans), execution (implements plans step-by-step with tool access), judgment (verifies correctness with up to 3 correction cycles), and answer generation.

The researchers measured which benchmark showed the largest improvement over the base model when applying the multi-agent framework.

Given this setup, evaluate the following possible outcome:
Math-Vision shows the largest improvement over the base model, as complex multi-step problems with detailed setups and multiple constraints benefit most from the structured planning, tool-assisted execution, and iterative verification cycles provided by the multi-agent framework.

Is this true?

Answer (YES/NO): NO